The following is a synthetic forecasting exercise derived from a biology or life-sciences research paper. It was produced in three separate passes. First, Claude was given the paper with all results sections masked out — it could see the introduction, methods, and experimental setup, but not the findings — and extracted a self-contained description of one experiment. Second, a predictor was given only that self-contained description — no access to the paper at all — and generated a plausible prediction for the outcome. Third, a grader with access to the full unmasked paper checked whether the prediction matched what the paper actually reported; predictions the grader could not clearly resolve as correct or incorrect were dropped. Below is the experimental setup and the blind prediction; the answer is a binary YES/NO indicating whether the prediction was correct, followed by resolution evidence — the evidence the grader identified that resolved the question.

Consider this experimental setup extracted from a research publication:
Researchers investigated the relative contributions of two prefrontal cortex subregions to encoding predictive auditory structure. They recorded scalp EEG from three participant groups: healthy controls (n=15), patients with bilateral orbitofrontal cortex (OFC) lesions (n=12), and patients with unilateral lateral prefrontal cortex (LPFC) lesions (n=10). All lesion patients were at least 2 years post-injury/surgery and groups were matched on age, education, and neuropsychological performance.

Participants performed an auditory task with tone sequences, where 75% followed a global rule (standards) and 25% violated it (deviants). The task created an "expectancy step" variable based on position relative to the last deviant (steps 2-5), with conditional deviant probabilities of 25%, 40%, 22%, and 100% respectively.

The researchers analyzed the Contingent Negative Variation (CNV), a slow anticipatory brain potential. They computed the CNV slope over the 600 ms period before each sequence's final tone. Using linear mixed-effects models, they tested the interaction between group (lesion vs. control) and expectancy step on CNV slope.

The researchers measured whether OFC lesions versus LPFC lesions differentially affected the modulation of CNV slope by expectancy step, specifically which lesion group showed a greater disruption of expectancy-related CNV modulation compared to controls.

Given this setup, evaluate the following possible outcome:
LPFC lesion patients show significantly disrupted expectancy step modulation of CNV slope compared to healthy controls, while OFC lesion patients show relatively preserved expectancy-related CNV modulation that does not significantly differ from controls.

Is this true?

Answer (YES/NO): NO